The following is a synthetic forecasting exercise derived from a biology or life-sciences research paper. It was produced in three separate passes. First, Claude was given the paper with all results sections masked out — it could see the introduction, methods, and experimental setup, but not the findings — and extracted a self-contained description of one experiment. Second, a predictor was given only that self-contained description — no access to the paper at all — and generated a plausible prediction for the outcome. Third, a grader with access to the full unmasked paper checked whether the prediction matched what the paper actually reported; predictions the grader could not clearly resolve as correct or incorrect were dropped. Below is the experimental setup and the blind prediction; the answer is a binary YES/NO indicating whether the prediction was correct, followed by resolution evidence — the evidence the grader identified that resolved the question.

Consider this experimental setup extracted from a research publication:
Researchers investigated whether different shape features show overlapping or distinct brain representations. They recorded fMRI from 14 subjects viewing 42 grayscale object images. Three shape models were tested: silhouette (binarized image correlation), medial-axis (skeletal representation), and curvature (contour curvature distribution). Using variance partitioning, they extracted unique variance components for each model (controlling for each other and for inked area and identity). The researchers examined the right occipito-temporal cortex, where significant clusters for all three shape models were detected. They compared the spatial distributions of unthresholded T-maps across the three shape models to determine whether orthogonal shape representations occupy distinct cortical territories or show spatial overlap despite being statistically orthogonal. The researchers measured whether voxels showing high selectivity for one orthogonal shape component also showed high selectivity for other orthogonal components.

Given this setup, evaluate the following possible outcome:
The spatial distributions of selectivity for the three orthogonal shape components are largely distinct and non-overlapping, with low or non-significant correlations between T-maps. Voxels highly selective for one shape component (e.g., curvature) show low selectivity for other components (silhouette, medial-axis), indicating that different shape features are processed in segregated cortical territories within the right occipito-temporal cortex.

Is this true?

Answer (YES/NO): NO